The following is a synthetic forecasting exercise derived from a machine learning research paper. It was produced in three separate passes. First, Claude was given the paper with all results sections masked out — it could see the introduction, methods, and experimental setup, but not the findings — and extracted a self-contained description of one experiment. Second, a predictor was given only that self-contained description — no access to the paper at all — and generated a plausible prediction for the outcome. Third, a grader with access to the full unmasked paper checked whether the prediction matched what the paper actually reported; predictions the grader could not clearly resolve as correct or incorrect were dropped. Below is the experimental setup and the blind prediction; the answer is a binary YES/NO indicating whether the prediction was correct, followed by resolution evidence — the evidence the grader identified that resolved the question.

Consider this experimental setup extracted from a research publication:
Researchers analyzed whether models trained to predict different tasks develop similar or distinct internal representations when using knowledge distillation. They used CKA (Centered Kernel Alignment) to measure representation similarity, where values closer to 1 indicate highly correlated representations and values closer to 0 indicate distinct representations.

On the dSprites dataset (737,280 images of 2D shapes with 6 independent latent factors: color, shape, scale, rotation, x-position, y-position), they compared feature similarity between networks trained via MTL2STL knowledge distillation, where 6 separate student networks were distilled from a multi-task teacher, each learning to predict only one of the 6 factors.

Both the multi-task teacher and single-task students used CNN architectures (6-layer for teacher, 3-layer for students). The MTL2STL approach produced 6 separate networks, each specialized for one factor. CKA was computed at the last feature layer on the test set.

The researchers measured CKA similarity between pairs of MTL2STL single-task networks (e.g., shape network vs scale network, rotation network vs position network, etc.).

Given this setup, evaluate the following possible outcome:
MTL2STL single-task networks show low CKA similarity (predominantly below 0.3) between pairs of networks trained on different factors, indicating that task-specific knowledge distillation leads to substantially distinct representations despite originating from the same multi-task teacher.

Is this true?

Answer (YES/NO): NO